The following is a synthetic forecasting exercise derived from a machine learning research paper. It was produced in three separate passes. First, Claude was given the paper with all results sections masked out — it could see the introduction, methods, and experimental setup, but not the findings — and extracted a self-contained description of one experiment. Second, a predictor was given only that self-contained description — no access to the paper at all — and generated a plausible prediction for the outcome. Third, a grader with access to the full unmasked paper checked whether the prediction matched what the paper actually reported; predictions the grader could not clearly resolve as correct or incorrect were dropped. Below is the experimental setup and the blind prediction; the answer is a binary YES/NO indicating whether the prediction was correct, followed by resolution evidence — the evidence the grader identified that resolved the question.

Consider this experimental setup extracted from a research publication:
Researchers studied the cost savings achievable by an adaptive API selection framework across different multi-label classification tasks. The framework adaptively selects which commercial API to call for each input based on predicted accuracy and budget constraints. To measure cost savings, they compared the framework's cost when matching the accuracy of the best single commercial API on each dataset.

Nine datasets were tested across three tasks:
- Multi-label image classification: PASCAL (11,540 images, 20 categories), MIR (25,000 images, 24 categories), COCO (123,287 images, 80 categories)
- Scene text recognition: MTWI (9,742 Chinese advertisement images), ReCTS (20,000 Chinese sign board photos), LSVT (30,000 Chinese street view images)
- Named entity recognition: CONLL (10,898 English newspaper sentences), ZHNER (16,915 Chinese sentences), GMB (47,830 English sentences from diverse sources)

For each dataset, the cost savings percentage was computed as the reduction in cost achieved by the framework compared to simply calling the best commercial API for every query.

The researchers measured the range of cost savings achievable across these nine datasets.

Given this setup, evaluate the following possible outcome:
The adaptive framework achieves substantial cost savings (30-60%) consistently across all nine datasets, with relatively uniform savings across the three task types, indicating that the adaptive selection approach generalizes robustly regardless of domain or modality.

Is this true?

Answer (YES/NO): NO